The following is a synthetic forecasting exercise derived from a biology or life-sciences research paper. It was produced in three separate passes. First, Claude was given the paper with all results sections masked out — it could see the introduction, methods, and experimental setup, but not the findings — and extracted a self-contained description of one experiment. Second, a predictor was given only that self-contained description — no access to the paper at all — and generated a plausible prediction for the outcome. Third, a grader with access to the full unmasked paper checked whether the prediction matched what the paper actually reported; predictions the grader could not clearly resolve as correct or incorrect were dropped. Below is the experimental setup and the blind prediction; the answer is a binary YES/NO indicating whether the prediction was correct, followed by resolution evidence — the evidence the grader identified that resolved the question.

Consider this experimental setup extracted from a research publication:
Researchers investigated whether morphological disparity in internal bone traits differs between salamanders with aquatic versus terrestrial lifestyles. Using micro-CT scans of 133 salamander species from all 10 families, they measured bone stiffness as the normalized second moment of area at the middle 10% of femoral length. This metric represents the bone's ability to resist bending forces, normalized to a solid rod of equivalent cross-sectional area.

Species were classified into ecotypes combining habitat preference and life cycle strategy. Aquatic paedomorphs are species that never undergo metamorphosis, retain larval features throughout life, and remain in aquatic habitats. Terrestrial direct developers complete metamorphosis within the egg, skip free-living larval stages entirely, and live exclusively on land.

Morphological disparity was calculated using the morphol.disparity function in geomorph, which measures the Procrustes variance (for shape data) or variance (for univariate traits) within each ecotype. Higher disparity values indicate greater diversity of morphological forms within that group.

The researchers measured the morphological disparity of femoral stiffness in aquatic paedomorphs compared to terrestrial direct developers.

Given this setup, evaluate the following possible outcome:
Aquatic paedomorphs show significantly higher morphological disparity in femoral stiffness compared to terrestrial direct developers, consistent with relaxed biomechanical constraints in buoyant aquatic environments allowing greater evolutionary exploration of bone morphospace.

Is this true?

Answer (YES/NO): NO